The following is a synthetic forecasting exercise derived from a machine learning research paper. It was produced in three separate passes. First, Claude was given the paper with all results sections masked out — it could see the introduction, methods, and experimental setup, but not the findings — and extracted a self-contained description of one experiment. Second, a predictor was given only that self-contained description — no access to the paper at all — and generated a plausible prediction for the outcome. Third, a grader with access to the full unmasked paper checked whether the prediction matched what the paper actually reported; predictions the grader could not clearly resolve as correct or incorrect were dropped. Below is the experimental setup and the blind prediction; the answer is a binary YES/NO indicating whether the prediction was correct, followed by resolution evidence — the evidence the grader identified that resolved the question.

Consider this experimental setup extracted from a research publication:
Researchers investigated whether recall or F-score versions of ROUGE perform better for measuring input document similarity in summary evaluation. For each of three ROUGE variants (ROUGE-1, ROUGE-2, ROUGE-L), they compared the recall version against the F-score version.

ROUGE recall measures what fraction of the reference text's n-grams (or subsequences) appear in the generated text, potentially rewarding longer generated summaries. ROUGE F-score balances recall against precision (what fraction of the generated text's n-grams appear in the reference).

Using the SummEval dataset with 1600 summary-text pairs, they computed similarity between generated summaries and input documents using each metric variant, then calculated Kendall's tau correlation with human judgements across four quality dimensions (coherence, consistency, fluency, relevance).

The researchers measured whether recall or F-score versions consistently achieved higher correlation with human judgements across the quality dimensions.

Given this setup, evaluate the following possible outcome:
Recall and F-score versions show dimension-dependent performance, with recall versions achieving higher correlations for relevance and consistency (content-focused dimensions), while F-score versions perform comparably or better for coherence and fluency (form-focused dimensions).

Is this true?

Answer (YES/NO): NO